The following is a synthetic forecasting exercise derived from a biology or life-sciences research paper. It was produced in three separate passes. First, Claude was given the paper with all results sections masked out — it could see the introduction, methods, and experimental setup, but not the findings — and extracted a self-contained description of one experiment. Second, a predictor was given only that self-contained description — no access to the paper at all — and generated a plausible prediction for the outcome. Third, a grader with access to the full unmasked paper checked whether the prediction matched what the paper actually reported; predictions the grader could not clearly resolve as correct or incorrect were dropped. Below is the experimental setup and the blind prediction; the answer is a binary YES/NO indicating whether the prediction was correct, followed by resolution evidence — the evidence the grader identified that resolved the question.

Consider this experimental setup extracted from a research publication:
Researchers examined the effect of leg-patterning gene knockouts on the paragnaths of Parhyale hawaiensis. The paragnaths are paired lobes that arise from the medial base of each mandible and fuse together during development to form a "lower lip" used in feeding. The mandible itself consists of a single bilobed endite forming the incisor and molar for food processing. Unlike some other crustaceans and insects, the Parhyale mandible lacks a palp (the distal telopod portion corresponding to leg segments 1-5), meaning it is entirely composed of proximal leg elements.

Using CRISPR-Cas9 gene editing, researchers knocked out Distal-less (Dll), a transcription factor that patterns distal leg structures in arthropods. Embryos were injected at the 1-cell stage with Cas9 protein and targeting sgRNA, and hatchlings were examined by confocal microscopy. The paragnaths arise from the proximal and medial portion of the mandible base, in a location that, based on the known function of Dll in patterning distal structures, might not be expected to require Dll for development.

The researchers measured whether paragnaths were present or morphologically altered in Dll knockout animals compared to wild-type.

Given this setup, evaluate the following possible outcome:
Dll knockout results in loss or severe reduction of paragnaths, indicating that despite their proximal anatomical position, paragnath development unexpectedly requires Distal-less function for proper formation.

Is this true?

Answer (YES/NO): NO